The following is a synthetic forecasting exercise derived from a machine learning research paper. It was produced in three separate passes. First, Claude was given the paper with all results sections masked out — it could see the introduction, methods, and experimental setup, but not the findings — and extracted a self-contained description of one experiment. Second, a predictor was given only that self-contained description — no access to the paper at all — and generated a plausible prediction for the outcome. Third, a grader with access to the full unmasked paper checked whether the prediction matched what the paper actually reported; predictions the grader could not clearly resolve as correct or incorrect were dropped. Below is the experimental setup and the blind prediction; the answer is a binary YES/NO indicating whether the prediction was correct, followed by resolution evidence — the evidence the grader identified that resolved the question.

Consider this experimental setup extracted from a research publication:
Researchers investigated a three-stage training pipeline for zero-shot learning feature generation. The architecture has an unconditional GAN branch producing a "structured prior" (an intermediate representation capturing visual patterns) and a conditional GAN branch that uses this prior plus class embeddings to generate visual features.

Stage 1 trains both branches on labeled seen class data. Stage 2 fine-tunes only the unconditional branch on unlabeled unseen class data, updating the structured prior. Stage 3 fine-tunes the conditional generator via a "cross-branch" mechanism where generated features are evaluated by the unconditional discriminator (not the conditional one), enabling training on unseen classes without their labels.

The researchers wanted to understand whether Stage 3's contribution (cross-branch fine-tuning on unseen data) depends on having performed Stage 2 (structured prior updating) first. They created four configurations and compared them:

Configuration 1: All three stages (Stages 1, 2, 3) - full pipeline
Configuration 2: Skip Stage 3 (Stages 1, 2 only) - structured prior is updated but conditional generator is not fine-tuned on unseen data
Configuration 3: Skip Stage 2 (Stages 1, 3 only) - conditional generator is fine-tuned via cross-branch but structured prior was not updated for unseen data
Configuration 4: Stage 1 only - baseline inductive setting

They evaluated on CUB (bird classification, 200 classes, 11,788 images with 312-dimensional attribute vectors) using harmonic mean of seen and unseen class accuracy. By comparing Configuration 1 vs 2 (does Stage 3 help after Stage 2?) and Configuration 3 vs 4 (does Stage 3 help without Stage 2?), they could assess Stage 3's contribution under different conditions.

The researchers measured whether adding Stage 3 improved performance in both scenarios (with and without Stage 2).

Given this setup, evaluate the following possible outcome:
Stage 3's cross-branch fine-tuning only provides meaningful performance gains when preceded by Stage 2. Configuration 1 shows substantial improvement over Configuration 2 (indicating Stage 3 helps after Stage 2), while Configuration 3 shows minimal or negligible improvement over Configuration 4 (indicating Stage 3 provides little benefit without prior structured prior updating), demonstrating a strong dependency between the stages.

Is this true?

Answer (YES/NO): NO